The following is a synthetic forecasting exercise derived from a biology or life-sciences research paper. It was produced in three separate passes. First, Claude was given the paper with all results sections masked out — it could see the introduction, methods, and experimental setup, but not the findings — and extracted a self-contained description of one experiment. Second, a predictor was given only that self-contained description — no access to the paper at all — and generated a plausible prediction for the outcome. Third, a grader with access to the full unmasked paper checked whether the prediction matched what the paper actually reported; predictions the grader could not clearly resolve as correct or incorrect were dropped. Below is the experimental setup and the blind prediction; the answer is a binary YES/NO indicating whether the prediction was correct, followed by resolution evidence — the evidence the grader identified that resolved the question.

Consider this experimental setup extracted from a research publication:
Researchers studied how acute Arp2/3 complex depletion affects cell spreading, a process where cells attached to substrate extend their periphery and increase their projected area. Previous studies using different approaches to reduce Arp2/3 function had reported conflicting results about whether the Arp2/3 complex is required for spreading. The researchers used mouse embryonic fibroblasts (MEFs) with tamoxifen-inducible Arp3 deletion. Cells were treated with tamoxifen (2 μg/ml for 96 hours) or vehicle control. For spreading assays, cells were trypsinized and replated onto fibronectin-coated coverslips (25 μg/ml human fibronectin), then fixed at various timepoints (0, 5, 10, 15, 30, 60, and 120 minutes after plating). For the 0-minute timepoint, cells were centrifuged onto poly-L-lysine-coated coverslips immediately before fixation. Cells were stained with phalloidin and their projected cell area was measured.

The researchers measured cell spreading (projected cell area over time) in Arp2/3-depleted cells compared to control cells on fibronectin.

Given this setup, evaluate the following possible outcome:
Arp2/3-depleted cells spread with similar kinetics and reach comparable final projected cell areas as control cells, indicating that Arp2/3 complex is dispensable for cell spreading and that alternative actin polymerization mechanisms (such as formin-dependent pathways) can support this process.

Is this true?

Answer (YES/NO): NO